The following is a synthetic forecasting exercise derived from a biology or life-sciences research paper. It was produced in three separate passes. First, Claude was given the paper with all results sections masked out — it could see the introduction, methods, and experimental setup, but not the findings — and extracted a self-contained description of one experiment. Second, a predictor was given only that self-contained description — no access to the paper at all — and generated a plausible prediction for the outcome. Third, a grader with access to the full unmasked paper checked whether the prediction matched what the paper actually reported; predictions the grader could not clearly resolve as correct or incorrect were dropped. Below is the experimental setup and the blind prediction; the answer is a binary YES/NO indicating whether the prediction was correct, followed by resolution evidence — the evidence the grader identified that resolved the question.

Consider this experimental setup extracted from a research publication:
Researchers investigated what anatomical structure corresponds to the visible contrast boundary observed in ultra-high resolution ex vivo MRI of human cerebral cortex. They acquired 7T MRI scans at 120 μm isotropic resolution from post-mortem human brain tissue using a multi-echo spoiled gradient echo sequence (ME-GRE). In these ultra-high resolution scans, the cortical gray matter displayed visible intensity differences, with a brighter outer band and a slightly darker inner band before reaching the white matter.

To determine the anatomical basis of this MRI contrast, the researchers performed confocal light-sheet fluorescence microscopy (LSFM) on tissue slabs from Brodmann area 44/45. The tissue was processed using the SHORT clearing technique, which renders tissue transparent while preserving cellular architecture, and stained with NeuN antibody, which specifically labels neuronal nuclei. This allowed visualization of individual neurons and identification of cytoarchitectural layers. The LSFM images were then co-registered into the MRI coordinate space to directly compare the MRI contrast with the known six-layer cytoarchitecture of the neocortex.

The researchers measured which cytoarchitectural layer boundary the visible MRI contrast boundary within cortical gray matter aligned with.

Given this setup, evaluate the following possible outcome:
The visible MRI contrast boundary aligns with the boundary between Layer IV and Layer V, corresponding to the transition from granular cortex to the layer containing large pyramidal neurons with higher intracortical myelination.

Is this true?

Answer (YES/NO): NO